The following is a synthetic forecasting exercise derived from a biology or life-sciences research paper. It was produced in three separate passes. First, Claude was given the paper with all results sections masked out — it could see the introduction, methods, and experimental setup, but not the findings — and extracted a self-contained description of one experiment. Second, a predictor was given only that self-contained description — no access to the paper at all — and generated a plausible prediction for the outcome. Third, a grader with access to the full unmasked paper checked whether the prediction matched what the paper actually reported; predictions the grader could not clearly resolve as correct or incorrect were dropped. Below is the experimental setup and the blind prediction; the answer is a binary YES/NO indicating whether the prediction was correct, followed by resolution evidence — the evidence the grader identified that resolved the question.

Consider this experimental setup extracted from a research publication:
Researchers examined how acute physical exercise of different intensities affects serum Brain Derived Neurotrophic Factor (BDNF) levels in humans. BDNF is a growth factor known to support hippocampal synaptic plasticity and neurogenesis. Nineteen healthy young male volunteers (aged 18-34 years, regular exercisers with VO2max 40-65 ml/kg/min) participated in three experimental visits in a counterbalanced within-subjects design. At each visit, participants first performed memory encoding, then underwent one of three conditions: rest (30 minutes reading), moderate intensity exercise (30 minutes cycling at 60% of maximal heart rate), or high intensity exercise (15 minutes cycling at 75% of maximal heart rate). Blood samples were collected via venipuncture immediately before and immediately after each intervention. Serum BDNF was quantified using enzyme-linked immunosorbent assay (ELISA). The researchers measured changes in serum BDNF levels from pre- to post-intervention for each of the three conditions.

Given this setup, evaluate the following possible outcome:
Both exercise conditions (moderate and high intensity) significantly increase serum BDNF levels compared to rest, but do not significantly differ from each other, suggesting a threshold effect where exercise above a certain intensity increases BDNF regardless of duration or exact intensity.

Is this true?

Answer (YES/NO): NO